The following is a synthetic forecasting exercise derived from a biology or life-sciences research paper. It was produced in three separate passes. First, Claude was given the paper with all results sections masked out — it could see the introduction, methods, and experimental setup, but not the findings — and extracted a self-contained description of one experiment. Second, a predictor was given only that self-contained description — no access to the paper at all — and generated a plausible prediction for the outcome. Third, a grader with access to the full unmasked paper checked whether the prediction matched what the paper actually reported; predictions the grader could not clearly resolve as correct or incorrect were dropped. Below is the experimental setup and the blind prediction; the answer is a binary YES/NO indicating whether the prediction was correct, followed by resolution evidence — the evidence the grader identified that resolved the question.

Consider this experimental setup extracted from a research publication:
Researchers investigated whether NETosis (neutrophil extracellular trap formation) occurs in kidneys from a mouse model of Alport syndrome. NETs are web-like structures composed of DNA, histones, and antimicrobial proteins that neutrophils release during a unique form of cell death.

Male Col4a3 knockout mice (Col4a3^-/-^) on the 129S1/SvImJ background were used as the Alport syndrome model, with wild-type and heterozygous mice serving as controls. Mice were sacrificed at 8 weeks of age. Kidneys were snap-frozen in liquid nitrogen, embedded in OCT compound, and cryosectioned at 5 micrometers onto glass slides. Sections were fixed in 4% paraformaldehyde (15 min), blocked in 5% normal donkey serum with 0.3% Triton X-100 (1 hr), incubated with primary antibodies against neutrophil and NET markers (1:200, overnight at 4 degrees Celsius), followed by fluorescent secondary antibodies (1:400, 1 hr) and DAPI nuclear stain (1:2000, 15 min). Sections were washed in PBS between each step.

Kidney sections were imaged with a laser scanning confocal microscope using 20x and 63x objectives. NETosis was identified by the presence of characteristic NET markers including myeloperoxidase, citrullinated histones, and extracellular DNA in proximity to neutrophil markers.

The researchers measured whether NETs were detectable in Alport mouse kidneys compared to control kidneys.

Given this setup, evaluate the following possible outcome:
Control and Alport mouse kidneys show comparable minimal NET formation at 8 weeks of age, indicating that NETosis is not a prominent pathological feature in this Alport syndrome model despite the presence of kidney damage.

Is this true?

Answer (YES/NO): NO